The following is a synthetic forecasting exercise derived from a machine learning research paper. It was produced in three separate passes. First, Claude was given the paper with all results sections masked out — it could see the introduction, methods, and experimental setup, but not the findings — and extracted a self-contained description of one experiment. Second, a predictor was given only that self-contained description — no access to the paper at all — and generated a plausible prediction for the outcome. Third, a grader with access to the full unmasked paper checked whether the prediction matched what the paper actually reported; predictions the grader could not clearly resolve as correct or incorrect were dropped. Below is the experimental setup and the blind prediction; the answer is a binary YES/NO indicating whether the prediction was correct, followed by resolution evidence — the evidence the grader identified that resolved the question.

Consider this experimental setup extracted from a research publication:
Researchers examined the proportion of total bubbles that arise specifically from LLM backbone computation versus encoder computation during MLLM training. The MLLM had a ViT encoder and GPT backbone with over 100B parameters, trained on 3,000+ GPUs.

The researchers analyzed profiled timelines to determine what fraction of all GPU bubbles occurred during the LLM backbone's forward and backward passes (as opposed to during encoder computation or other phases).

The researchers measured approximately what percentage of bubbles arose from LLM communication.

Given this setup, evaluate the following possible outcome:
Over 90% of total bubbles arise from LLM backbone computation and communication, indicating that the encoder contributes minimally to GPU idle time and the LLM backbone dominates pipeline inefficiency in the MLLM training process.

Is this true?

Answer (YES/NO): NO